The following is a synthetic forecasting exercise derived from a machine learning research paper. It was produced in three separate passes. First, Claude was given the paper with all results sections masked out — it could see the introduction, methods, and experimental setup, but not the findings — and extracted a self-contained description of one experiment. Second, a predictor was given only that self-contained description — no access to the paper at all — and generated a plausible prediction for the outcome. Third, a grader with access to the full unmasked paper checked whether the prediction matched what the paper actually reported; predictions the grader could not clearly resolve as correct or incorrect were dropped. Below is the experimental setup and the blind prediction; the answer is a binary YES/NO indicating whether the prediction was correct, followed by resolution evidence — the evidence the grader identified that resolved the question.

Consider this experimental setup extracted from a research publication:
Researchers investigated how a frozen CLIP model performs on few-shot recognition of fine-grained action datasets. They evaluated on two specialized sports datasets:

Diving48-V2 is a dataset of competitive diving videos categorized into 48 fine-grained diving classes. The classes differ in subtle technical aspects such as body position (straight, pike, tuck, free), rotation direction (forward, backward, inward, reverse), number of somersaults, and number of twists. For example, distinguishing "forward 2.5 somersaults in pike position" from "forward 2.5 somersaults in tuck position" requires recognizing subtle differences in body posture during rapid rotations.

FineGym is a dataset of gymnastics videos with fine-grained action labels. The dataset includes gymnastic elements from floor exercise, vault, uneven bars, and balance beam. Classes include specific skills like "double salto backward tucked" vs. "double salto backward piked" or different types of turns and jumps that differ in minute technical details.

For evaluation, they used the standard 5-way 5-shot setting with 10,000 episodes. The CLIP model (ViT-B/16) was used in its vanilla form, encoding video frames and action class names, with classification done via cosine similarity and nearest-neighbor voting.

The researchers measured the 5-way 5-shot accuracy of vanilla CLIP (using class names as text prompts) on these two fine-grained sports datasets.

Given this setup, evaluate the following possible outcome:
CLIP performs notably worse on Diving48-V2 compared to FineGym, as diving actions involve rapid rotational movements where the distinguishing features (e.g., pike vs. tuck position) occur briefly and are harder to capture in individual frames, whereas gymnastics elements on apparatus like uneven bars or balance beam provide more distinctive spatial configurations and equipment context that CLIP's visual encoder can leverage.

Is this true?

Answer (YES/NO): NO